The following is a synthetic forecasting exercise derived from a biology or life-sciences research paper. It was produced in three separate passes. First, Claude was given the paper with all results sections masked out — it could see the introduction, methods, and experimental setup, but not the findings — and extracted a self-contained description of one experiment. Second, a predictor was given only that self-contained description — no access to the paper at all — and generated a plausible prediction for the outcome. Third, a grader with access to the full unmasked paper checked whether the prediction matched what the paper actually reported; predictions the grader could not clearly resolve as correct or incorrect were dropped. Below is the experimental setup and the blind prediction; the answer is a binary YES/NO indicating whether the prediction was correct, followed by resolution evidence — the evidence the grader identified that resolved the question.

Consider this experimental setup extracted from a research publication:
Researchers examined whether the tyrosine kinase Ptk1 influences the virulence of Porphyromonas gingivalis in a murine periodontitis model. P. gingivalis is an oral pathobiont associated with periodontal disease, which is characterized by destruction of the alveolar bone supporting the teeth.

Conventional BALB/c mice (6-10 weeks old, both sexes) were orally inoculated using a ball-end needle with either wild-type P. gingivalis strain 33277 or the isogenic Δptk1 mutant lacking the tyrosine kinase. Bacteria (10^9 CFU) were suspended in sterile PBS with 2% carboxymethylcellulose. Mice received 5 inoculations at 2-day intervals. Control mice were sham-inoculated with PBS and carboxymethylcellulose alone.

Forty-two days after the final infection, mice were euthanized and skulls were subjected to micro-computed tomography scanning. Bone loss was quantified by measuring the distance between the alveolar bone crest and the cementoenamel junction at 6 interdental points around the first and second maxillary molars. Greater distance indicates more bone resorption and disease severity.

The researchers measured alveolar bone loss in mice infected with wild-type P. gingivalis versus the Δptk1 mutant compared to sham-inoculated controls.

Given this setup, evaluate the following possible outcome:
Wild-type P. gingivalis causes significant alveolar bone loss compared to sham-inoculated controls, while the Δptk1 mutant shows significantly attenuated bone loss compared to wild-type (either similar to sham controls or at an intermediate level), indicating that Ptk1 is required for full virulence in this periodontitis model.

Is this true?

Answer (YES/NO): NO